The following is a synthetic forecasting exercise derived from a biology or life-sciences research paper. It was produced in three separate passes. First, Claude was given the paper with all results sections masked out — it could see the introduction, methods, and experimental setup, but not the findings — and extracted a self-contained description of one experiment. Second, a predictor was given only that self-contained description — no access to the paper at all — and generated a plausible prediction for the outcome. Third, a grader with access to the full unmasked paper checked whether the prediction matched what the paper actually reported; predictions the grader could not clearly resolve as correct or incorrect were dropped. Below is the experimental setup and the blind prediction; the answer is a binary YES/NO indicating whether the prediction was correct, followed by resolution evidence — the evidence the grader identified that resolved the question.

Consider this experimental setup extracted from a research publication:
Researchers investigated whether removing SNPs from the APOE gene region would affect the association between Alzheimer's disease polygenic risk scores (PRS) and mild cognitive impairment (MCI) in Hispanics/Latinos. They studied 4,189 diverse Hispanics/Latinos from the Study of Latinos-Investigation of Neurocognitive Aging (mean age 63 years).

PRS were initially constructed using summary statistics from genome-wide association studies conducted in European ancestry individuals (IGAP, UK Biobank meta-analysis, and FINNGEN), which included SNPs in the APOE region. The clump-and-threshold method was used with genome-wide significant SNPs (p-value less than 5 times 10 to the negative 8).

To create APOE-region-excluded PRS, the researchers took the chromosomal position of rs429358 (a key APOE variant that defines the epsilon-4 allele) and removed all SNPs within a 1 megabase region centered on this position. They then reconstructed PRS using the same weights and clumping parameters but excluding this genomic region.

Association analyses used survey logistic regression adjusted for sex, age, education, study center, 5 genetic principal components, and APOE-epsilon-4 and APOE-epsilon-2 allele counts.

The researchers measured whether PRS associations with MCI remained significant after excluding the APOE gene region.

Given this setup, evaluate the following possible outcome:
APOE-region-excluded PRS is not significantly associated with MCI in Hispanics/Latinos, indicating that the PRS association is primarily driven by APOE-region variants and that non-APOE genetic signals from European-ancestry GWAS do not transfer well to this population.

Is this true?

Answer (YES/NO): YES